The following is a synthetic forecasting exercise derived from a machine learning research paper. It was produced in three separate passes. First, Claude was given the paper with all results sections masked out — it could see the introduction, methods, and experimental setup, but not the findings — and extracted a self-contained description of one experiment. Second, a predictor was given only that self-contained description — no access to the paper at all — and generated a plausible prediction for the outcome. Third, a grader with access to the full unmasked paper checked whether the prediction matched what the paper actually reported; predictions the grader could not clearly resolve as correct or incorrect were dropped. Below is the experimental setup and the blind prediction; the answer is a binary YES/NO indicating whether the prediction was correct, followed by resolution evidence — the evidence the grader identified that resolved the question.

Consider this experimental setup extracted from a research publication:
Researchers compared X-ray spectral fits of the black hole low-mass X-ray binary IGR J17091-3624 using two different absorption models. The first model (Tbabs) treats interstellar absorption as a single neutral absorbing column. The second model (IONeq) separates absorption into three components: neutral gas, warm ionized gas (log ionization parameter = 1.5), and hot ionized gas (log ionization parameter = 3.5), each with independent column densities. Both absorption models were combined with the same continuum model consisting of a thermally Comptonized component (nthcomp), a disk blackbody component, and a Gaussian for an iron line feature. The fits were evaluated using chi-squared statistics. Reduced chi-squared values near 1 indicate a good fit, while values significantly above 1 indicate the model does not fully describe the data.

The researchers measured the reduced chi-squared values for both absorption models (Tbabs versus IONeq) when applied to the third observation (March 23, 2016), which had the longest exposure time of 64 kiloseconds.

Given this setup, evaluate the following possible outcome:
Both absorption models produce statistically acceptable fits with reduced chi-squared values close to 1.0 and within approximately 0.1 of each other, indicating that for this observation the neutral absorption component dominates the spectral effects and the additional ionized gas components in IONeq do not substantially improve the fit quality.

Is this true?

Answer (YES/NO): NO